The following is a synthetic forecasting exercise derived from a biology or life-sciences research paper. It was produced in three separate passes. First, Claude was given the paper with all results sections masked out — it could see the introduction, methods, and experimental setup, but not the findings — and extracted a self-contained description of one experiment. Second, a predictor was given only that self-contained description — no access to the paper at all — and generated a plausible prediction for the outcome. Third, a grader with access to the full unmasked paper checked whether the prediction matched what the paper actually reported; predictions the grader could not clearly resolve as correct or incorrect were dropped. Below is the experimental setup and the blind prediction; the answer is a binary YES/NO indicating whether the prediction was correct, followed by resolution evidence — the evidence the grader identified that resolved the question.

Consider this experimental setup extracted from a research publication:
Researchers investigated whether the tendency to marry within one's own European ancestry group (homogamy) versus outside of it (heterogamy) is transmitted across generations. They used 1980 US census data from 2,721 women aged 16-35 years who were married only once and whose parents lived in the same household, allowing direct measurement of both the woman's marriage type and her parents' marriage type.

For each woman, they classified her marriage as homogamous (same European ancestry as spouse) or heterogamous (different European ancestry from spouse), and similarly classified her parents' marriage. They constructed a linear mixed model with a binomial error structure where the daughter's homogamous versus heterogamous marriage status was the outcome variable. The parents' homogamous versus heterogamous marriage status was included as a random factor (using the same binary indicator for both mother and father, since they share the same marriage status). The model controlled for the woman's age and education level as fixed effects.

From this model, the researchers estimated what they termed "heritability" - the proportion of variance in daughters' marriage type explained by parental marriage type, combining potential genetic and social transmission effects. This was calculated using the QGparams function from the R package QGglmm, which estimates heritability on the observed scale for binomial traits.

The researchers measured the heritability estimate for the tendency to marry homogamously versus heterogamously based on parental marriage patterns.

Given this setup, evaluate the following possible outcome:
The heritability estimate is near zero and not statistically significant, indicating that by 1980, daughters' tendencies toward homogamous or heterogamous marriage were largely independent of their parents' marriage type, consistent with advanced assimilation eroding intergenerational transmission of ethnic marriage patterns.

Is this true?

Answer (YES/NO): NO